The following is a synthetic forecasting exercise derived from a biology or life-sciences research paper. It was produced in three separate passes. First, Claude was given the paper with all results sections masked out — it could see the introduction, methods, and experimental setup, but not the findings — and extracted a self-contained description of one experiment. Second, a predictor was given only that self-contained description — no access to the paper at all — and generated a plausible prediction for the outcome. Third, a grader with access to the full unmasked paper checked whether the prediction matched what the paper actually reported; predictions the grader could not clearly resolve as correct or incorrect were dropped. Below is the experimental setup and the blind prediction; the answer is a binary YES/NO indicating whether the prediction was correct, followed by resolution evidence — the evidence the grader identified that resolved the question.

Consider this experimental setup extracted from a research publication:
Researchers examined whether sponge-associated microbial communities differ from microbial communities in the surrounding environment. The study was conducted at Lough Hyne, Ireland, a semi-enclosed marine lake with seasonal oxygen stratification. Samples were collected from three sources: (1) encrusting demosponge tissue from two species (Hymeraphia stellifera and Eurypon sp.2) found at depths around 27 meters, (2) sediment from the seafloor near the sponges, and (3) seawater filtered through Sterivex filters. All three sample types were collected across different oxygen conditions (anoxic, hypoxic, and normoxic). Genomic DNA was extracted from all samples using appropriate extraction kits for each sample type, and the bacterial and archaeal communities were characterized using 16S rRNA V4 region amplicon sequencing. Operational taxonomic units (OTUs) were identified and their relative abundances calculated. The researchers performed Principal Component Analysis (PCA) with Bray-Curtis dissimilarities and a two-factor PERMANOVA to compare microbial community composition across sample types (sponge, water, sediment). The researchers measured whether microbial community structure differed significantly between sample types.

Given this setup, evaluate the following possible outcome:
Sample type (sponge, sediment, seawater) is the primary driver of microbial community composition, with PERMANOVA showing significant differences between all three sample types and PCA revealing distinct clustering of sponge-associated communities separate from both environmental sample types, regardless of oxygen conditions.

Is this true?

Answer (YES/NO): YES